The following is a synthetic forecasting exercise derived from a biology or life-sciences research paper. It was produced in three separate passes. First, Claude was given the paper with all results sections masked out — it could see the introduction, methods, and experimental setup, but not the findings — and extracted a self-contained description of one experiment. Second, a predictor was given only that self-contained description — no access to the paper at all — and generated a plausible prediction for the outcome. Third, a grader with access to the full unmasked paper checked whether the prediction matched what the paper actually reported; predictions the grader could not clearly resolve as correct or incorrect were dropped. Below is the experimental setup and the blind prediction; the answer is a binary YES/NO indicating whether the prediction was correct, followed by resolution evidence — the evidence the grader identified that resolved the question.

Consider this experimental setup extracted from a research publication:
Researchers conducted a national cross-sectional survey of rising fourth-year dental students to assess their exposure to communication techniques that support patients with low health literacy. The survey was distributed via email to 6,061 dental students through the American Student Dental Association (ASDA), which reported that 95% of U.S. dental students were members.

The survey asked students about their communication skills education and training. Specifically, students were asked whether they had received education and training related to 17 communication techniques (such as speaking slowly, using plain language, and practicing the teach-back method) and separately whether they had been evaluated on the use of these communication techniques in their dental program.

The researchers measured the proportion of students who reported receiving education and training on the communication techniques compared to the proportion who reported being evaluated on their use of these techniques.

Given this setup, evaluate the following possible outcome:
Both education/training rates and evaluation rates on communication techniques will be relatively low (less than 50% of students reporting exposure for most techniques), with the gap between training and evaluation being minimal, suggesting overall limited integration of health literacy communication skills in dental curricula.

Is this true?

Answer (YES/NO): NO